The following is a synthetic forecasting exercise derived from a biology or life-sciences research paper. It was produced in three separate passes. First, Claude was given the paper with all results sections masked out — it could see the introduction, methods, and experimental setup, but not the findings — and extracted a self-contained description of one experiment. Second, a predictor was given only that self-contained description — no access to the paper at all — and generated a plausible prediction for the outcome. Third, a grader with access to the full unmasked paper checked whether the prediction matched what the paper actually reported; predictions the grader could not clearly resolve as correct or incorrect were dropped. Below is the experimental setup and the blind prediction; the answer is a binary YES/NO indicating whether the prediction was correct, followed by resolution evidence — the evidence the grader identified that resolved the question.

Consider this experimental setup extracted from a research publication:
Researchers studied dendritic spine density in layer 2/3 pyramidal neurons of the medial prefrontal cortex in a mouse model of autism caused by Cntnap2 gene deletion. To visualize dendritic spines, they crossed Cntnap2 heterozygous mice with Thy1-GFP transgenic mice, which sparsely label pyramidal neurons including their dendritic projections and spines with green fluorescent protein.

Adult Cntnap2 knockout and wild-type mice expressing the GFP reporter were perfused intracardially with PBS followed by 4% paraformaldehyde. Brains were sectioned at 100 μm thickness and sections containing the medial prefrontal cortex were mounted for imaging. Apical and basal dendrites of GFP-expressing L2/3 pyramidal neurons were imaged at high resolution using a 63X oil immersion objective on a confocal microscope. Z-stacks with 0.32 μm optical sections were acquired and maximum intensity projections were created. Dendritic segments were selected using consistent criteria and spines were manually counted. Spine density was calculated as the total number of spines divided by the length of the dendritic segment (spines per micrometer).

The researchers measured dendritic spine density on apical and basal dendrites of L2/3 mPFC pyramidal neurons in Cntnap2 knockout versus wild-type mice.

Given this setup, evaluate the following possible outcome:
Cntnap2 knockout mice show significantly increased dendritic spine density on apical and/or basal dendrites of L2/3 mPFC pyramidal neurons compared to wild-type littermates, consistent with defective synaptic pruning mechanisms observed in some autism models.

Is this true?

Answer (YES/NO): NO